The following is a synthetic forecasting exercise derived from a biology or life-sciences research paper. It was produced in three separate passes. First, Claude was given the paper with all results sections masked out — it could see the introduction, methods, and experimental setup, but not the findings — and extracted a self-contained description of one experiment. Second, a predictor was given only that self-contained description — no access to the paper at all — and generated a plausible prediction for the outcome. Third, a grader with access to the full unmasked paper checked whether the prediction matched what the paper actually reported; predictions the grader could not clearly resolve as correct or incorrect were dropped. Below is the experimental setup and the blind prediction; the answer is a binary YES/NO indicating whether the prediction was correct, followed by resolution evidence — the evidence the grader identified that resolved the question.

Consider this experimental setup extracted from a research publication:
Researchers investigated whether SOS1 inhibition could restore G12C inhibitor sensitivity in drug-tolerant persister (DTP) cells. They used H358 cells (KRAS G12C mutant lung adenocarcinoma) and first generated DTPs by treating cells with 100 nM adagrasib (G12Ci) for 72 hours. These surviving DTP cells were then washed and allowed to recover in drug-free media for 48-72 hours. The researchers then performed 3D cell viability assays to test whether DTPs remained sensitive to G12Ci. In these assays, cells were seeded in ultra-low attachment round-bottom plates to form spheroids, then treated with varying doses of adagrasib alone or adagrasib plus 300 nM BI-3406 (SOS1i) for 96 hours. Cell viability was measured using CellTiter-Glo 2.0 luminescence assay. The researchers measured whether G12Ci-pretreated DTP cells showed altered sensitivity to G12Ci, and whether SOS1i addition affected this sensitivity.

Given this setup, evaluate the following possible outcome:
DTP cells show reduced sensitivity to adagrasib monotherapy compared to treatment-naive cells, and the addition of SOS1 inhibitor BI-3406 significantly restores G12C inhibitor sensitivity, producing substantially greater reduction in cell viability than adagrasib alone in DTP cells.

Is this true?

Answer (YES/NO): YES